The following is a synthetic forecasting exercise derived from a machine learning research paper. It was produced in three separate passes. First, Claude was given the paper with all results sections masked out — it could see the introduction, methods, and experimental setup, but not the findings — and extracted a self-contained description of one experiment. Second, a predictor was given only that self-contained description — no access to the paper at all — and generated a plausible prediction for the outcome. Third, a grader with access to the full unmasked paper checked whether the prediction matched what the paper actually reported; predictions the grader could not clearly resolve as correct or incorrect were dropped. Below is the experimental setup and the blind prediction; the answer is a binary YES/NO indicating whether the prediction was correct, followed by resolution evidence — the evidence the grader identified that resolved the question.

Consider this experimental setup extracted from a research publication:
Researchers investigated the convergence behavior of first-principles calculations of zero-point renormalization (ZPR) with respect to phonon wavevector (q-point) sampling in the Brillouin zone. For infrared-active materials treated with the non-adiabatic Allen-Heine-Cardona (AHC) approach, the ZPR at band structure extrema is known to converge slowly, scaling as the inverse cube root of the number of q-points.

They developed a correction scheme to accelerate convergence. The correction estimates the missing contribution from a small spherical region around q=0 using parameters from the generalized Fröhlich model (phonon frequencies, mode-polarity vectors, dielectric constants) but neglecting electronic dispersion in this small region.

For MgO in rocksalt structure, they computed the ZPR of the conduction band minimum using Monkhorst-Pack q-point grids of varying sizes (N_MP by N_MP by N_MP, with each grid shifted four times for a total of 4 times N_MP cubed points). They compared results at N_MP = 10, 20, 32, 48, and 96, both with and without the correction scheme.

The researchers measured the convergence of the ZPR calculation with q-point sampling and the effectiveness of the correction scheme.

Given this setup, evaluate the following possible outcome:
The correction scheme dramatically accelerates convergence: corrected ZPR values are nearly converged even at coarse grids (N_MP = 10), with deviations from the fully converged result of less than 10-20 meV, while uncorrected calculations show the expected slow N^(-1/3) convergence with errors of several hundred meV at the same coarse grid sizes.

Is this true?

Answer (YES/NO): NO